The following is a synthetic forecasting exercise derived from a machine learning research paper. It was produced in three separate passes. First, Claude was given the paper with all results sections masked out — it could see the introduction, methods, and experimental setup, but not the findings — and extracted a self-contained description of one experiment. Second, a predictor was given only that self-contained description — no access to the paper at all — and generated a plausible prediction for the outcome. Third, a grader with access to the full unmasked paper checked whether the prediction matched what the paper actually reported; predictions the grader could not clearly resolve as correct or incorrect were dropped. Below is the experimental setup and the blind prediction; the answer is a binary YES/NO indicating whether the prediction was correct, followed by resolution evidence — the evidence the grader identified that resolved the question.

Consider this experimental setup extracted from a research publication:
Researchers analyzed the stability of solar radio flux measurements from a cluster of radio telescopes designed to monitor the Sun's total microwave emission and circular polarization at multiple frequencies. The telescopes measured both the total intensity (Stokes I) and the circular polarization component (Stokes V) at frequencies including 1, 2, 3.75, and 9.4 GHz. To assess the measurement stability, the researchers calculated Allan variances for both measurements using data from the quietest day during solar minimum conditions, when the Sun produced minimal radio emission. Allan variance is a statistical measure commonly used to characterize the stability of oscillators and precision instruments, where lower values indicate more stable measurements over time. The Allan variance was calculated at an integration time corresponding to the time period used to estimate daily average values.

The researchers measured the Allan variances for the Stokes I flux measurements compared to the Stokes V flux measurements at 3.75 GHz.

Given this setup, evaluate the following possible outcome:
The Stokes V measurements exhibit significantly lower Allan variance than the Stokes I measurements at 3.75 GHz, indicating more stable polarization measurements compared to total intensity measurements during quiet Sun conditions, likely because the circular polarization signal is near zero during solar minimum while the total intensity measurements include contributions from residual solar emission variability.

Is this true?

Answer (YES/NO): YES